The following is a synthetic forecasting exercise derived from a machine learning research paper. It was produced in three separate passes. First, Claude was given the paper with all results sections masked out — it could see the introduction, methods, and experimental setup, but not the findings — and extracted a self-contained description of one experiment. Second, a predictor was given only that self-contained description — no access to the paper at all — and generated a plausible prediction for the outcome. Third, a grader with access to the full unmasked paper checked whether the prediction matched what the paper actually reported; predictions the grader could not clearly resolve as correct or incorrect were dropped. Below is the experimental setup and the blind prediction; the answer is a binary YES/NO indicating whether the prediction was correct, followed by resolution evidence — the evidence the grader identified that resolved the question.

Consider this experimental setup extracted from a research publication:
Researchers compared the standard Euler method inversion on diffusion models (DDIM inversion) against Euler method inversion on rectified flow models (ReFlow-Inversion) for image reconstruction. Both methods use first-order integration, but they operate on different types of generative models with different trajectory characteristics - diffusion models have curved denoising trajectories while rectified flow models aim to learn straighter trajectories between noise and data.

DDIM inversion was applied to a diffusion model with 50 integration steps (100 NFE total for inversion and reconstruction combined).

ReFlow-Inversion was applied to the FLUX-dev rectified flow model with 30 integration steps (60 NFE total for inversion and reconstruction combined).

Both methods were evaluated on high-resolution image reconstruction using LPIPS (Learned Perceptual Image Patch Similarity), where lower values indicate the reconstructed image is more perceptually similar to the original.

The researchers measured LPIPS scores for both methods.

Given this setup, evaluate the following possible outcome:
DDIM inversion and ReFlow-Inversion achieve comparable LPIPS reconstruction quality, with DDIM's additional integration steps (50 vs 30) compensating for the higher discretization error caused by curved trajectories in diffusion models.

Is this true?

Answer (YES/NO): NO